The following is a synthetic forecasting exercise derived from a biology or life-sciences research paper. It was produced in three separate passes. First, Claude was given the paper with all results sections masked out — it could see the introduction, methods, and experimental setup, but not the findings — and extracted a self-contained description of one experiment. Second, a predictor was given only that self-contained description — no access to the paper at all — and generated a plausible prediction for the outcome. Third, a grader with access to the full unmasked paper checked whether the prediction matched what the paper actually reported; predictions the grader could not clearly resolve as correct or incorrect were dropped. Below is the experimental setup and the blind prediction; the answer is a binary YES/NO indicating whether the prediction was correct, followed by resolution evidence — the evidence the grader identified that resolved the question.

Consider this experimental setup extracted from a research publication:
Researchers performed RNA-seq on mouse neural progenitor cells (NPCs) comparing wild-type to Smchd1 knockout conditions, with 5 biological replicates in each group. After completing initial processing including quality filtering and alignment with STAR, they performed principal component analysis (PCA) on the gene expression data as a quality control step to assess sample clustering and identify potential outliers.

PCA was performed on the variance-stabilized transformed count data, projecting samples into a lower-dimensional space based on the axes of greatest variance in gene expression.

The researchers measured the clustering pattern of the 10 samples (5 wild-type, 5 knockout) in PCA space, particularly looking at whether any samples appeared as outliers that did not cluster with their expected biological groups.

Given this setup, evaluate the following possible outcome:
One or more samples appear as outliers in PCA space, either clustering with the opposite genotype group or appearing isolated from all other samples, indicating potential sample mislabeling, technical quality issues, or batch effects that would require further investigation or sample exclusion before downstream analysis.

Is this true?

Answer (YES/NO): YES